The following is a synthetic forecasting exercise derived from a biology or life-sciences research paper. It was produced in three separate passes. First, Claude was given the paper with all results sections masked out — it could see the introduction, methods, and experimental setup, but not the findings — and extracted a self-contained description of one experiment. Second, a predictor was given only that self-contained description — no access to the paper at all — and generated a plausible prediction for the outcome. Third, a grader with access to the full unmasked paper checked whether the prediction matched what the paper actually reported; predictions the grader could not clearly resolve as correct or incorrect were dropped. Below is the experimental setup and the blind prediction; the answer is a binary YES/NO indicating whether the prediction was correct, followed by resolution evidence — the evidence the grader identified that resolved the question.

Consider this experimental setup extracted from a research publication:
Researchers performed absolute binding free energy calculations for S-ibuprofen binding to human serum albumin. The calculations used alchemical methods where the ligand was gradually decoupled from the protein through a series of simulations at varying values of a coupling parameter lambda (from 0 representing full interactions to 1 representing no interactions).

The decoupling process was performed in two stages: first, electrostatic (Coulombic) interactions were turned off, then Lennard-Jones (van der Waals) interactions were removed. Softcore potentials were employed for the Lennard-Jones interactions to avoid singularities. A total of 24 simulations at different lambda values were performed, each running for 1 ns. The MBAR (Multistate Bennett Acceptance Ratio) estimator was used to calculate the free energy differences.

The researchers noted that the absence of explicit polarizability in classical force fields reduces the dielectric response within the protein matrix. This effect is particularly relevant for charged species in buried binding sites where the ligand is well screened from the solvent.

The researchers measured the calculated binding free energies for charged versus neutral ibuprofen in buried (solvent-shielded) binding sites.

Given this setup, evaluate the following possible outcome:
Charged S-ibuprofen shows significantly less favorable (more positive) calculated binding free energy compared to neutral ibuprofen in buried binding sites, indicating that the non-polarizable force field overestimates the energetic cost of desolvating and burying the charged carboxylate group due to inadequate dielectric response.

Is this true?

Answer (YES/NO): NO